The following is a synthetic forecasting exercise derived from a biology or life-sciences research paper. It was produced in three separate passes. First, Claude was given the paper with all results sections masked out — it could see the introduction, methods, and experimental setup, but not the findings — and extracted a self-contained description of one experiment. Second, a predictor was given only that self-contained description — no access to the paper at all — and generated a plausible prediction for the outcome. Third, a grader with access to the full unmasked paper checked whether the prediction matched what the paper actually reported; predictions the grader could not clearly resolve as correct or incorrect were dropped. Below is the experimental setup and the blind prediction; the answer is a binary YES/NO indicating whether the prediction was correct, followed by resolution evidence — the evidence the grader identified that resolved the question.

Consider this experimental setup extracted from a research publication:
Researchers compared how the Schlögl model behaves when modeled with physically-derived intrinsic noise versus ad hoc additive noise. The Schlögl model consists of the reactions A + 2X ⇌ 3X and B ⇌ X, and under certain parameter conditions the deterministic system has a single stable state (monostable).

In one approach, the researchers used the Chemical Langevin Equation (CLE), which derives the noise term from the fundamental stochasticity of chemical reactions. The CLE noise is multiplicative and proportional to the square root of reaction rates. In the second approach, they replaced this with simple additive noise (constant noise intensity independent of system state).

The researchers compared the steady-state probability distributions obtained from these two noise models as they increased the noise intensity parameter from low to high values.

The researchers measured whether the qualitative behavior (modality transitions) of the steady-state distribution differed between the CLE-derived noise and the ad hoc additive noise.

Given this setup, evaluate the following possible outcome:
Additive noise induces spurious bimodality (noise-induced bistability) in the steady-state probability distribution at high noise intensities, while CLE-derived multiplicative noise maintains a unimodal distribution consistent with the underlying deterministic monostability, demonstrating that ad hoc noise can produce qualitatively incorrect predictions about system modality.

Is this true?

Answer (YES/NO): NO